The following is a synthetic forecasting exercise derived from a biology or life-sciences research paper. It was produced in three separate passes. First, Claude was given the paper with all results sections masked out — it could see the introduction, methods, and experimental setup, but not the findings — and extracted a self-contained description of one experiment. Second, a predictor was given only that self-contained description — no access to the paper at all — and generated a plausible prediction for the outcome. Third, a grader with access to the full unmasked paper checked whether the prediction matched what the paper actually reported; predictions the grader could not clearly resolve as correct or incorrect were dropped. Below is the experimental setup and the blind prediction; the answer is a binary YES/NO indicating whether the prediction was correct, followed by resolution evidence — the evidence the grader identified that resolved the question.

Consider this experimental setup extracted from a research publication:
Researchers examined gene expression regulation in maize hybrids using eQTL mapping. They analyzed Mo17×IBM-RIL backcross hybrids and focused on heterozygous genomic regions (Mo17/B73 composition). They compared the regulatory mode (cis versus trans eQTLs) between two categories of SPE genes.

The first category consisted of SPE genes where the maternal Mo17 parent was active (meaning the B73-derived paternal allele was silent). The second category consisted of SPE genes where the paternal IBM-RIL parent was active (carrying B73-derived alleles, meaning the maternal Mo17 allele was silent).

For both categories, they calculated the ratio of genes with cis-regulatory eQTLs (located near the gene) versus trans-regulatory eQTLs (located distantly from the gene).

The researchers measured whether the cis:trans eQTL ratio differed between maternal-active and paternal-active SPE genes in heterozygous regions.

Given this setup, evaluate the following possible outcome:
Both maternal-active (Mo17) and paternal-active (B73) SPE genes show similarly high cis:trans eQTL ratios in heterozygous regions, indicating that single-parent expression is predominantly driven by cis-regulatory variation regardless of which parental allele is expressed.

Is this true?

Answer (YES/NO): NO